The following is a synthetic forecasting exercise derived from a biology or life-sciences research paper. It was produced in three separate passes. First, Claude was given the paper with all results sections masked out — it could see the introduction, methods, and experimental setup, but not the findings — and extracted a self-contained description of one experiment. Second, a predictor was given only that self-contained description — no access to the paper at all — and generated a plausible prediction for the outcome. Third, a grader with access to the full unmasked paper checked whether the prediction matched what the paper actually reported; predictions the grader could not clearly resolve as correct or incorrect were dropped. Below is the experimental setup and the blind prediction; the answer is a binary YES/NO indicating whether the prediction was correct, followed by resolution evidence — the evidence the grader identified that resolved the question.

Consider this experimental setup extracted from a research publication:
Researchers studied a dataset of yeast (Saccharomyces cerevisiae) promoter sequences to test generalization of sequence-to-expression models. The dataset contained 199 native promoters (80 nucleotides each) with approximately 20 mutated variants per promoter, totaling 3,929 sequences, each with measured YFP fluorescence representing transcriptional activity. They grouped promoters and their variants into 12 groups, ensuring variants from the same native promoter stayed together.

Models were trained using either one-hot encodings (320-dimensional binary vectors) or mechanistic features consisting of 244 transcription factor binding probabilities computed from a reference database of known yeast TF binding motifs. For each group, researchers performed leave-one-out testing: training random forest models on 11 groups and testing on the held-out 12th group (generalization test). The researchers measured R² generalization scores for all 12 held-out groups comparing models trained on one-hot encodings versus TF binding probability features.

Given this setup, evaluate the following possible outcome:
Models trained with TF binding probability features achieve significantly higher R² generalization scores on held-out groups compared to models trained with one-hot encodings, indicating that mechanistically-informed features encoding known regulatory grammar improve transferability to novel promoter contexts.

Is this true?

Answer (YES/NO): YES